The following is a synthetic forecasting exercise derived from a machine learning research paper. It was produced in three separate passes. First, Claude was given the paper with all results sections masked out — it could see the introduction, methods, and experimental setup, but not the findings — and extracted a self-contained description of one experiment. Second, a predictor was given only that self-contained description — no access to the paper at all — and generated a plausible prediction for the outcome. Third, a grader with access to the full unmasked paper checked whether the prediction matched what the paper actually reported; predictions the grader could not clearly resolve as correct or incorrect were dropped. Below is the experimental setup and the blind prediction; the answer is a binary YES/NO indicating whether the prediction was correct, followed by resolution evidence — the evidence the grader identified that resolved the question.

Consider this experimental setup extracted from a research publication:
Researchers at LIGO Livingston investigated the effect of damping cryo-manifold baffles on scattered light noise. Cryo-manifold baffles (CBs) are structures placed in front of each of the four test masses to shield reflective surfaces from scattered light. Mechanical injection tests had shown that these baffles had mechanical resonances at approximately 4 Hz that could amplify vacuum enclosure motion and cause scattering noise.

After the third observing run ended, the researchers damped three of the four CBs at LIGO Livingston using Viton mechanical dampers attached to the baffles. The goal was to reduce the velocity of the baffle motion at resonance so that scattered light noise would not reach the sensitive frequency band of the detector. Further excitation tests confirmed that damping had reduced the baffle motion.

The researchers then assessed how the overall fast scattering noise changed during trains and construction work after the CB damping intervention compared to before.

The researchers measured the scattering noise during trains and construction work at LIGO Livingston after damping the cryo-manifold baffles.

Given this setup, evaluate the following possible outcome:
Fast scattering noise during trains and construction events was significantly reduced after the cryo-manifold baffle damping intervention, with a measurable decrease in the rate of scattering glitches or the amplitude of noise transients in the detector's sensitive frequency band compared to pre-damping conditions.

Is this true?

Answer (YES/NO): NO